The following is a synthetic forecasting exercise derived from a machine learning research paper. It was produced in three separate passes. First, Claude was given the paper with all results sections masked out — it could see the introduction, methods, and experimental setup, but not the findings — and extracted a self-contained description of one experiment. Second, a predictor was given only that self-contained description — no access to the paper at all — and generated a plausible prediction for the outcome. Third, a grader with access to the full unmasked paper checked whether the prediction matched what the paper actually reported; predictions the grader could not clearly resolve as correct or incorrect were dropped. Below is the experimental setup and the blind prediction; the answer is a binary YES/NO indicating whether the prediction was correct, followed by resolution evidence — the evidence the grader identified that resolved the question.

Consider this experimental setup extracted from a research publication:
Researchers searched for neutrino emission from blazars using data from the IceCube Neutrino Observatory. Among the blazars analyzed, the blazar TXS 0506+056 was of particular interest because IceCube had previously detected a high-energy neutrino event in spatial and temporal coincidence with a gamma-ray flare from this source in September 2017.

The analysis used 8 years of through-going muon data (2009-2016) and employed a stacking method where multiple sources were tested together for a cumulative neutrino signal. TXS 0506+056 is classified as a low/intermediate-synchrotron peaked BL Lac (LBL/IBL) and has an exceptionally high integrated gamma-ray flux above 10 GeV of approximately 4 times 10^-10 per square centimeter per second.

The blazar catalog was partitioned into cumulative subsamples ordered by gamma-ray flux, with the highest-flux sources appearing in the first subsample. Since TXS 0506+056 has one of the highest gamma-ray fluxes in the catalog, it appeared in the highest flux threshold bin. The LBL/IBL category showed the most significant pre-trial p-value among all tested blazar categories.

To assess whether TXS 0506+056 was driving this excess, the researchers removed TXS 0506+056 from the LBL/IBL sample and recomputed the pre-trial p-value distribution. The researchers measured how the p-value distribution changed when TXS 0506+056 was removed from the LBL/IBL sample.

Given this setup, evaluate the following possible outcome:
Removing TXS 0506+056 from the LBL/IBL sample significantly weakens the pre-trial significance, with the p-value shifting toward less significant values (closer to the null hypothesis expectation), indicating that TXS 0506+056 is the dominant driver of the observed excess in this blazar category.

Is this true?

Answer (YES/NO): NO